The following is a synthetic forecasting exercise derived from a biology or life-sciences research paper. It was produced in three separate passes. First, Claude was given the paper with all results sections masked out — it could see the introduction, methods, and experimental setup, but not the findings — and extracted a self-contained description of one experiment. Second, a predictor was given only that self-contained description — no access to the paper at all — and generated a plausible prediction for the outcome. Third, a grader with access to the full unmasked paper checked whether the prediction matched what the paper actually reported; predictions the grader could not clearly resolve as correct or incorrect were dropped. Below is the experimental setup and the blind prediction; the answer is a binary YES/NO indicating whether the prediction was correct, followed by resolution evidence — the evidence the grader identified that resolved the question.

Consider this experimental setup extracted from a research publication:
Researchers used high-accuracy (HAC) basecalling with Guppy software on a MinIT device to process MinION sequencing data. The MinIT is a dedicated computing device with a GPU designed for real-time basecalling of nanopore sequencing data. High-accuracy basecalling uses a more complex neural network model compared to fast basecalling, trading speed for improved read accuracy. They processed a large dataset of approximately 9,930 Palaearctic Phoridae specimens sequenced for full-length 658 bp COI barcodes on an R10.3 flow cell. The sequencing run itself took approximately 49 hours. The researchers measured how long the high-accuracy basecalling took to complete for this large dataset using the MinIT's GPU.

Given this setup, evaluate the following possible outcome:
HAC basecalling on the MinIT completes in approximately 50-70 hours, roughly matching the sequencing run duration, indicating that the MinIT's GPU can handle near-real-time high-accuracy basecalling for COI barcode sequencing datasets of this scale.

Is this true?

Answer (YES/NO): NO